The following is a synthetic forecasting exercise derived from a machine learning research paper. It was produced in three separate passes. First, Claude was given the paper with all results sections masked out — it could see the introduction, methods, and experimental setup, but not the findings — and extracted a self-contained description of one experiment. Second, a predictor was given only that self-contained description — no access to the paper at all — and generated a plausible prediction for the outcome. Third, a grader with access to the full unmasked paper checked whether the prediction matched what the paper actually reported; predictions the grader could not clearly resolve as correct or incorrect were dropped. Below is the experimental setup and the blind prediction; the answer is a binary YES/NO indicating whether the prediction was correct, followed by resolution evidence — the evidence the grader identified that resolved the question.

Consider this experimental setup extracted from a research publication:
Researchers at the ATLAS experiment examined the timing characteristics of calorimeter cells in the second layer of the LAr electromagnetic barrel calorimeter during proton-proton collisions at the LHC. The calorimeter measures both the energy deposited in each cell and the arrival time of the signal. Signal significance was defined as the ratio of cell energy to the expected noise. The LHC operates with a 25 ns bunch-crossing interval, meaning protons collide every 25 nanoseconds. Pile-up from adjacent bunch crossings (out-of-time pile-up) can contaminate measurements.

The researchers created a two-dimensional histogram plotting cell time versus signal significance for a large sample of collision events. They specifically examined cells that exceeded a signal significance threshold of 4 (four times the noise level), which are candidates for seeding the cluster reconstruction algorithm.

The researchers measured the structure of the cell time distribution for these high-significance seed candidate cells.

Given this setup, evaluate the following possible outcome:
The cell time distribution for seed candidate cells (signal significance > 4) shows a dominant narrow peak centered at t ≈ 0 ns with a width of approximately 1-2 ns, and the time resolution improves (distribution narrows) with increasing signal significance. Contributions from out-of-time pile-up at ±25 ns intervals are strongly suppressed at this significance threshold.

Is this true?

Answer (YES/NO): NO